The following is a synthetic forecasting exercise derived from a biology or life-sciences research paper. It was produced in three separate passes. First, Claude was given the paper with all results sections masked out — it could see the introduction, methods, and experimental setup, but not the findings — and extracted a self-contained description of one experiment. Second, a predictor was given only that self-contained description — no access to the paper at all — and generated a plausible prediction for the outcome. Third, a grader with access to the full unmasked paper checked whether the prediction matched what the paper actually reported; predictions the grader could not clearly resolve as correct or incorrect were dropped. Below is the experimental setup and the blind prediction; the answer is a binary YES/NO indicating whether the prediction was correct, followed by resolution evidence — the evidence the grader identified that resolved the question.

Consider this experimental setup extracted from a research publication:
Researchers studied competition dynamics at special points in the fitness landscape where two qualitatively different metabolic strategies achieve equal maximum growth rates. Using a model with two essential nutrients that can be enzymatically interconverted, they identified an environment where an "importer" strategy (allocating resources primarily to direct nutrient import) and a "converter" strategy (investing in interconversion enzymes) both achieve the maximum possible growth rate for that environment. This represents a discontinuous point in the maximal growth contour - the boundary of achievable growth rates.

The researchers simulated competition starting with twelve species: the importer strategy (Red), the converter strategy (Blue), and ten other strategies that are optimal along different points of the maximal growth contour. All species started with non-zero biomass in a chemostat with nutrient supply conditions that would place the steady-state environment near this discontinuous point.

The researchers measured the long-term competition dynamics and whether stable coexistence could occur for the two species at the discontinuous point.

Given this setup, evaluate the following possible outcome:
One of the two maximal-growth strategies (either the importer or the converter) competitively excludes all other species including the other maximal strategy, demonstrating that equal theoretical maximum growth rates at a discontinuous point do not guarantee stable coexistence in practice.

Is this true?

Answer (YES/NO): NO